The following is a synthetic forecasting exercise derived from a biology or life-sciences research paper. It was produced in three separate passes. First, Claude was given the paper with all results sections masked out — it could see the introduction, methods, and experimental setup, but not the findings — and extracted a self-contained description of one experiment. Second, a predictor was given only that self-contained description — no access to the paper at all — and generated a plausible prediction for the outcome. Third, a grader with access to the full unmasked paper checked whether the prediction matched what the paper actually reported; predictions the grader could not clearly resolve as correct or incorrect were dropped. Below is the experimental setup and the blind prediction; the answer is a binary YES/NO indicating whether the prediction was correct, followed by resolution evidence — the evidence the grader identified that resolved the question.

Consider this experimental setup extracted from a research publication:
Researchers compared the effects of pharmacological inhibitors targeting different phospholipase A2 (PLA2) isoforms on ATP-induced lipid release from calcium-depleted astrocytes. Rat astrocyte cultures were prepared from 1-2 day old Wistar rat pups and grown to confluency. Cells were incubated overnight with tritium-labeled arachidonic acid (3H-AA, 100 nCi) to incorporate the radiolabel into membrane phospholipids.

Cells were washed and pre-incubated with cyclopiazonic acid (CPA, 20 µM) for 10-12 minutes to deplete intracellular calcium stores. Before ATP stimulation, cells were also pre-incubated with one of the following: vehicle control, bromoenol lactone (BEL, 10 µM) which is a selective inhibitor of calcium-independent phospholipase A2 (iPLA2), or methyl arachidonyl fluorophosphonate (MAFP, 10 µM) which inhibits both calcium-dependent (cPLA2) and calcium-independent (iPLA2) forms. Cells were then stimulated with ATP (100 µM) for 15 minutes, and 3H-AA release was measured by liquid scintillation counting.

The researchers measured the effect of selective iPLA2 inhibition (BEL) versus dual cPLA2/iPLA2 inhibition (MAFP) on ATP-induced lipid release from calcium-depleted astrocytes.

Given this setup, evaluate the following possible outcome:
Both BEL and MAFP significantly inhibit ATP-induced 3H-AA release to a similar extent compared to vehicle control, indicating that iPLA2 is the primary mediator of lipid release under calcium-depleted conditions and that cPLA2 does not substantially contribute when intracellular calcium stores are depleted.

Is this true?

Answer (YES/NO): YES